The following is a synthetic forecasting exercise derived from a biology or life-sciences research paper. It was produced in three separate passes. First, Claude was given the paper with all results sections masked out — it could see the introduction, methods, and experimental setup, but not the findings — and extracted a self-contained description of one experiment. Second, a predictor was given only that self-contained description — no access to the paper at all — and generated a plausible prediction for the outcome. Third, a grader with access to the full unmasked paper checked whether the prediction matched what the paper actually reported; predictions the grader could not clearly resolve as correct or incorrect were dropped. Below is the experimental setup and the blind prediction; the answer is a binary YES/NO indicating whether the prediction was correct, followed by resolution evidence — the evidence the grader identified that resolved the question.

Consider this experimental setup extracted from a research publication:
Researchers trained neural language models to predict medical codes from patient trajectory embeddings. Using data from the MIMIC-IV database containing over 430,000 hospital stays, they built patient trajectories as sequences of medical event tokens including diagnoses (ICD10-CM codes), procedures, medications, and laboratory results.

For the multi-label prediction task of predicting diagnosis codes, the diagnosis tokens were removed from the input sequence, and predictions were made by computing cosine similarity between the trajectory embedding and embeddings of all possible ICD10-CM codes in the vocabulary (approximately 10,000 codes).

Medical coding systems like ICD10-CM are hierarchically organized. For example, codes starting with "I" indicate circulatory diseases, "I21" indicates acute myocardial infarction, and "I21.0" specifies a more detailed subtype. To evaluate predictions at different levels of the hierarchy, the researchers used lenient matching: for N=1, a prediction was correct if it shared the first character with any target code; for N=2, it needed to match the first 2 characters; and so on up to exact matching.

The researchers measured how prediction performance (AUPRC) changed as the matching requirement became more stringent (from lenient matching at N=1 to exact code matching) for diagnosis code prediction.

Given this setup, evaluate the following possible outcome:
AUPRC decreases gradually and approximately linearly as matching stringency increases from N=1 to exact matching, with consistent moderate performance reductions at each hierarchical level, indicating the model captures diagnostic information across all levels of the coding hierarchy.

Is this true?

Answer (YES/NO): NO